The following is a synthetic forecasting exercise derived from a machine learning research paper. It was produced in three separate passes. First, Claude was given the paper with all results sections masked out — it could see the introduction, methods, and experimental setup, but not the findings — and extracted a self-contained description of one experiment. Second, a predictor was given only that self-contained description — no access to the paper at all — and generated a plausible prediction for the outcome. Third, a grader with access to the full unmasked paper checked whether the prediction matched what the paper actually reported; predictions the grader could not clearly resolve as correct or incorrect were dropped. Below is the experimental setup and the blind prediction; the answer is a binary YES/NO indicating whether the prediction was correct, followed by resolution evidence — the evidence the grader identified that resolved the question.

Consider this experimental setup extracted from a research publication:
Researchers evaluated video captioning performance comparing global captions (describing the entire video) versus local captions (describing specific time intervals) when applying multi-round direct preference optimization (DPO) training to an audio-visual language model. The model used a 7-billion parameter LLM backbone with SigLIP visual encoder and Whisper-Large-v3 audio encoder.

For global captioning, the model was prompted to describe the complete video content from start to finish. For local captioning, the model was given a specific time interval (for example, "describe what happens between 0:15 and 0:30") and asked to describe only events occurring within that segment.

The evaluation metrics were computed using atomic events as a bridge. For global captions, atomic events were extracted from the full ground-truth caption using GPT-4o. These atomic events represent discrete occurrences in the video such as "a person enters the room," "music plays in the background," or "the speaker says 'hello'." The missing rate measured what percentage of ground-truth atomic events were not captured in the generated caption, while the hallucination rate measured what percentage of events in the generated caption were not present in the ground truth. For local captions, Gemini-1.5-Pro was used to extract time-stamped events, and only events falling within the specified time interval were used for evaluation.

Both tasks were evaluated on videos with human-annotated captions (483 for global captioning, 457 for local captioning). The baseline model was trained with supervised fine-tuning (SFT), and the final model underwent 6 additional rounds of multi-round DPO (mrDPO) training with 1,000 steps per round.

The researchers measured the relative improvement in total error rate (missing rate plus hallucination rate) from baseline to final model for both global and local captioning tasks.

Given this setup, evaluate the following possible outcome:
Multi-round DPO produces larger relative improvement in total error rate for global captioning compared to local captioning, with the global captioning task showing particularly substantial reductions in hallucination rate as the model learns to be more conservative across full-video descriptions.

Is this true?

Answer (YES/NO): YES